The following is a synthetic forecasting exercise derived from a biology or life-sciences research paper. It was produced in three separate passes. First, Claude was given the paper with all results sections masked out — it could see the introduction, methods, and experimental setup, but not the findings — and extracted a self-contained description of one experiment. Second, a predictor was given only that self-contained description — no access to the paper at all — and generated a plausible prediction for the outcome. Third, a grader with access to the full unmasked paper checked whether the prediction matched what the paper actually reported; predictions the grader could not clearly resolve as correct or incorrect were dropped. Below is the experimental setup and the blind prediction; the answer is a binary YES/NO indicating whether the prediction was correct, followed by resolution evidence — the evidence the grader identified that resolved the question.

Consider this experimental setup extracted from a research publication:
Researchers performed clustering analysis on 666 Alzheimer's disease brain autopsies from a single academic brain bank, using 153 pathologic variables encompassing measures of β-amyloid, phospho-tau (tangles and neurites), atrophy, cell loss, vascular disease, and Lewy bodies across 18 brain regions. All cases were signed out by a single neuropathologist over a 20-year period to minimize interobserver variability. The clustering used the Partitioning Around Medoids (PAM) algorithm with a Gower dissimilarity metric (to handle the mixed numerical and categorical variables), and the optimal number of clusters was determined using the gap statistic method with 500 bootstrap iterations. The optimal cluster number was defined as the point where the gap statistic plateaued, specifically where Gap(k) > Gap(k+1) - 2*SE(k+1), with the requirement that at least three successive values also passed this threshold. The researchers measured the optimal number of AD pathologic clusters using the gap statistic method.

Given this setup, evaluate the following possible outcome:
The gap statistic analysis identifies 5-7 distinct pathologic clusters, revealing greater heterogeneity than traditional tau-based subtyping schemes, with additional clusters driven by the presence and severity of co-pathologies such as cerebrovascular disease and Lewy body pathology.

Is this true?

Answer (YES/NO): NO